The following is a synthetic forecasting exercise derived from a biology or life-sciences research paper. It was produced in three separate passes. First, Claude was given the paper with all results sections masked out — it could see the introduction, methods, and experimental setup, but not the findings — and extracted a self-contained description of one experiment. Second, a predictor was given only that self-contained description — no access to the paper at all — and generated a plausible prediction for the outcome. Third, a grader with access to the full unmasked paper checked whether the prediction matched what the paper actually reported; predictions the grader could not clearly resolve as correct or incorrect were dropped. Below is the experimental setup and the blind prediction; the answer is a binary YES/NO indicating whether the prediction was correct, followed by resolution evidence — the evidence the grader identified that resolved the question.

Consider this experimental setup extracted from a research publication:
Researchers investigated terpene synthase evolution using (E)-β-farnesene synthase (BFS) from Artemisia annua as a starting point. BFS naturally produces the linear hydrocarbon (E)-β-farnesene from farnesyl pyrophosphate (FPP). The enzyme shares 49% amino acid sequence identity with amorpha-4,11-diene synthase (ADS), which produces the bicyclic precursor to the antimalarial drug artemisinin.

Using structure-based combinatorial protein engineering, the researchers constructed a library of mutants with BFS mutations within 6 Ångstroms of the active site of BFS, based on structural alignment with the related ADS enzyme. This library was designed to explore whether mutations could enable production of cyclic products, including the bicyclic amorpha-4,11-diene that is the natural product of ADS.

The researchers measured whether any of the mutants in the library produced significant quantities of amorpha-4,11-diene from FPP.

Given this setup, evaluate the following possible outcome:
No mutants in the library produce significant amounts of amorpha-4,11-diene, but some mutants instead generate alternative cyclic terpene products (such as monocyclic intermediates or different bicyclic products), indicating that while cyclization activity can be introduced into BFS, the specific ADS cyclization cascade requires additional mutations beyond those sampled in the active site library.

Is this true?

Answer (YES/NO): YES